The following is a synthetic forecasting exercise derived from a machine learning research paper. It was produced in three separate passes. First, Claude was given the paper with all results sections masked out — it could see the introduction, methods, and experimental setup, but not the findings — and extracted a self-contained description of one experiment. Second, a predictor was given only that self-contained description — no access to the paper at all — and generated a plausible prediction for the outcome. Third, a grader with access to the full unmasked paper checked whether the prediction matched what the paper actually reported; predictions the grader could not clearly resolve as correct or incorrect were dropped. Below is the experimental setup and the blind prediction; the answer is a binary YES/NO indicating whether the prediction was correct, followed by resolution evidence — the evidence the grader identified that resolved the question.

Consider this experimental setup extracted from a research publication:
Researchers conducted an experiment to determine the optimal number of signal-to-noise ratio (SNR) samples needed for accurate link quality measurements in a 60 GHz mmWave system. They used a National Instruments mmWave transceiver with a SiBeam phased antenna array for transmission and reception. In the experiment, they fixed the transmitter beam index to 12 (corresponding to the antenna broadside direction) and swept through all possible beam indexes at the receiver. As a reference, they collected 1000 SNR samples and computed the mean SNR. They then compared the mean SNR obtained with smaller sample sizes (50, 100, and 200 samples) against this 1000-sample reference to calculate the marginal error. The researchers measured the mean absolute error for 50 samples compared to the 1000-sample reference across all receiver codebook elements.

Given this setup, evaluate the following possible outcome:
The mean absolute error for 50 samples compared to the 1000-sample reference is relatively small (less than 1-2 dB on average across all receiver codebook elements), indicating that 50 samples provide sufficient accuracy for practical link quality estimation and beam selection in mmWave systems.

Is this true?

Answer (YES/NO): YES